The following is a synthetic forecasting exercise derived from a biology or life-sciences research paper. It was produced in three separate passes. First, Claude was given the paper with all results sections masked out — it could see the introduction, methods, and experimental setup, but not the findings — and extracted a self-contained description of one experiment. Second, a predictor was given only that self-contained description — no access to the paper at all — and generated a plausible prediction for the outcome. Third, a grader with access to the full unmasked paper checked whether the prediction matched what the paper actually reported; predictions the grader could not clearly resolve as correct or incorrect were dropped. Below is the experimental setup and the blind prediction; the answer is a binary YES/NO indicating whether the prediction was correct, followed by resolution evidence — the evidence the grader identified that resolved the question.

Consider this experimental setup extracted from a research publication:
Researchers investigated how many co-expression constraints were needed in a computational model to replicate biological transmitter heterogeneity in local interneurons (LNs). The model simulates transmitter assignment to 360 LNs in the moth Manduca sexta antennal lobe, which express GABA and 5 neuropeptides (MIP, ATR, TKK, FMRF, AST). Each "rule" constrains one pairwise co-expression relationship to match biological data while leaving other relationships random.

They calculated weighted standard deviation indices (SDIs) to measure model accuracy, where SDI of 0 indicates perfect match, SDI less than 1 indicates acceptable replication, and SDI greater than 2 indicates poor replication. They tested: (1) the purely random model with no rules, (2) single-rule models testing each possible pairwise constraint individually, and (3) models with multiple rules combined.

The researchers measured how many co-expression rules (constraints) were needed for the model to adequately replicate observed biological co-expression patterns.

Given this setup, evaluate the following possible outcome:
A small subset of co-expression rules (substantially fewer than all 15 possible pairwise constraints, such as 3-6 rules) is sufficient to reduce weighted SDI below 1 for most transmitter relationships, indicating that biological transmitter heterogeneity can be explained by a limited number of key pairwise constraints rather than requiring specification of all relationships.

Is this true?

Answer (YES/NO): NO